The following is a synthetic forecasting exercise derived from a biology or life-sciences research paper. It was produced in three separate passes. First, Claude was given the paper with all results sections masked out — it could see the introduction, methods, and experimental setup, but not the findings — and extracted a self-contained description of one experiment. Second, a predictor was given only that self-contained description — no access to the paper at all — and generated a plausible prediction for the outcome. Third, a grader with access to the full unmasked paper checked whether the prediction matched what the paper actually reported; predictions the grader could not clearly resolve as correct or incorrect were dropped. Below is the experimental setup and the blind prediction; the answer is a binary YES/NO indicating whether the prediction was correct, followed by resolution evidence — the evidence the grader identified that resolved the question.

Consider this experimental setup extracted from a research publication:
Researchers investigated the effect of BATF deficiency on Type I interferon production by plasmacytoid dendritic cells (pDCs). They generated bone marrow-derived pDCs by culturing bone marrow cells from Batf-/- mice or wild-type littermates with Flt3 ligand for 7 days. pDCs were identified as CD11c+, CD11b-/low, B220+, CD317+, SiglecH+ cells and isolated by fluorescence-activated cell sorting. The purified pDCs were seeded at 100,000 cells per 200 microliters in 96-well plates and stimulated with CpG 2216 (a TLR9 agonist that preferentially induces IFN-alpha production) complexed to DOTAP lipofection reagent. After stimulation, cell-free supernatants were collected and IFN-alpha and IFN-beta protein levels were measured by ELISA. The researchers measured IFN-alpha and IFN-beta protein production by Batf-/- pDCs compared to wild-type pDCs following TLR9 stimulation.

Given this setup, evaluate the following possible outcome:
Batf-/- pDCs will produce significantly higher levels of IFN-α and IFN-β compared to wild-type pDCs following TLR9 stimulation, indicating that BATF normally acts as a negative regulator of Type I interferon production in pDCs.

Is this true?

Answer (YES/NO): YES